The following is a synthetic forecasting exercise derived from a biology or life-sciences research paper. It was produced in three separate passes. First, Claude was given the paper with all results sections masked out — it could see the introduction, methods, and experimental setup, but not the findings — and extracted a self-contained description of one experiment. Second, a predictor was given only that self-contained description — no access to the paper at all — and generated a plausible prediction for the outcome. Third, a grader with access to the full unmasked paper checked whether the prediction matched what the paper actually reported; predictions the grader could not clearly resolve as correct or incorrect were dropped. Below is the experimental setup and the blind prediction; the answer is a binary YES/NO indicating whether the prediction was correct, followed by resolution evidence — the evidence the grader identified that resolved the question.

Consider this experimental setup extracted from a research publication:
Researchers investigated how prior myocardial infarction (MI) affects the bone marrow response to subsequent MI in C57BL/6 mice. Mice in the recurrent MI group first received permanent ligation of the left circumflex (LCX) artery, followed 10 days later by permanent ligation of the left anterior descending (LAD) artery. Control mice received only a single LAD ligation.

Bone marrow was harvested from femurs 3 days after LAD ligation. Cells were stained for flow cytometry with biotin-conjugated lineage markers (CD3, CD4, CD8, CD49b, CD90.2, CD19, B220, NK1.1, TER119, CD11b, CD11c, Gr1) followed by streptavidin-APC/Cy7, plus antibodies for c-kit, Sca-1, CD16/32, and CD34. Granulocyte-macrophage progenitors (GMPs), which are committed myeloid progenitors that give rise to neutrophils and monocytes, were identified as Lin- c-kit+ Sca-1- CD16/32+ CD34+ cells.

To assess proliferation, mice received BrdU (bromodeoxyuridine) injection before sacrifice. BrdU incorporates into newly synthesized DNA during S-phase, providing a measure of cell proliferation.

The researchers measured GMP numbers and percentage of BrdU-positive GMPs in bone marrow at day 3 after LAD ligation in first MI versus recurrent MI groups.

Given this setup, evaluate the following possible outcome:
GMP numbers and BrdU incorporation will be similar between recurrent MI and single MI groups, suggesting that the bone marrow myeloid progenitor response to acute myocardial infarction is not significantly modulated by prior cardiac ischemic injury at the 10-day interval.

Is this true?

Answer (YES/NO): NO